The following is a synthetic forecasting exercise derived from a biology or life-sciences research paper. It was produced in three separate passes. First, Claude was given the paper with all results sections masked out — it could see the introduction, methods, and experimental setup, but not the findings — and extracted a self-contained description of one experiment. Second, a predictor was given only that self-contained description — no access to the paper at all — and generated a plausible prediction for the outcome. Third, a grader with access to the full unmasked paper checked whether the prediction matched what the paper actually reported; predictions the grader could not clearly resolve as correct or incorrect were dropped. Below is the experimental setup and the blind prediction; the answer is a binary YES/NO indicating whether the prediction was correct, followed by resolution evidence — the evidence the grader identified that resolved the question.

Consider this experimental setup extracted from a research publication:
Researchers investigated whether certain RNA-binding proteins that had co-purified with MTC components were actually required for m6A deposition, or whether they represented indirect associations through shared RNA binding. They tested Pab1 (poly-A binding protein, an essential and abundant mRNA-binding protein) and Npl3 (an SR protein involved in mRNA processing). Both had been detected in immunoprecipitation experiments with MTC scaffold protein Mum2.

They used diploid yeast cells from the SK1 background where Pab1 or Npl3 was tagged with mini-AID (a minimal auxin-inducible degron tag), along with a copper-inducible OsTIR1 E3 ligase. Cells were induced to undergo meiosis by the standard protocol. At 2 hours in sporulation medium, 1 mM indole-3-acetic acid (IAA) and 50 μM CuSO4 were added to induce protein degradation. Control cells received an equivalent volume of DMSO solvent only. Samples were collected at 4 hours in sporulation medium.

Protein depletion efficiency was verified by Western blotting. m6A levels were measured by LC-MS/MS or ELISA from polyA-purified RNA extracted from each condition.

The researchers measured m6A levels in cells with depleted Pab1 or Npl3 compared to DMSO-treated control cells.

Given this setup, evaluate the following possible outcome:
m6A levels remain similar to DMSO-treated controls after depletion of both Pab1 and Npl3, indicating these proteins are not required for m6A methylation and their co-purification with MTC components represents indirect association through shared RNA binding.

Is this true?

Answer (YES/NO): YES